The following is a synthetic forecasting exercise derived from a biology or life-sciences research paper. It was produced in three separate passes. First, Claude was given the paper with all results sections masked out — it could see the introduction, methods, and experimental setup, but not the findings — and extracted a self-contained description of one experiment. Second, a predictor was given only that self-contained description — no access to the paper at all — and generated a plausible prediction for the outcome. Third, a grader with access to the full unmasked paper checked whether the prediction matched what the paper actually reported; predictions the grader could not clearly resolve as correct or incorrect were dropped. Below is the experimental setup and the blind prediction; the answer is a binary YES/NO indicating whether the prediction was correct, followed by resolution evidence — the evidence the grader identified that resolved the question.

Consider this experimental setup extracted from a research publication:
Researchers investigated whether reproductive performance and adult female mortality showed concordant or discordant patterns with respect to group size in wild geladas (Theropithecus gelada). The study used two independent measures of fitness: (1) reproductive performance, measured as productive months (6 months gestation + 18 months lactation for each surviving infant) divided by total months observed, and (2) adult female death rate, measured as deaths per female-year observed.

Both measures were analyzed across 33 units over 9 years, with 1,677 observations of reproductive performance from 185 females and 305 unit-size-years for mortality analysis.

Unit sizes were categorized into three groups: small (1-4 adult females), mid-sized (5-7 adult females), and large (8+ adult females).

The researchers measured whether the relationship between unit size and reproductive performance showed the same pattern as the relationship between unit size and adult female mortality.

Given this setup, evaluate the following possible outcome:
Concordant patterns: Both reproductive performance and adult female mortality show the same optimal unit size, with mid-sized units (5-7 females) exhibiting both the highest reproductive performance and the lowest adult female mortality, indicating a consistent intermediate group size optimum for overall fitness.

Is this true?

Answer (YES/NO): YES